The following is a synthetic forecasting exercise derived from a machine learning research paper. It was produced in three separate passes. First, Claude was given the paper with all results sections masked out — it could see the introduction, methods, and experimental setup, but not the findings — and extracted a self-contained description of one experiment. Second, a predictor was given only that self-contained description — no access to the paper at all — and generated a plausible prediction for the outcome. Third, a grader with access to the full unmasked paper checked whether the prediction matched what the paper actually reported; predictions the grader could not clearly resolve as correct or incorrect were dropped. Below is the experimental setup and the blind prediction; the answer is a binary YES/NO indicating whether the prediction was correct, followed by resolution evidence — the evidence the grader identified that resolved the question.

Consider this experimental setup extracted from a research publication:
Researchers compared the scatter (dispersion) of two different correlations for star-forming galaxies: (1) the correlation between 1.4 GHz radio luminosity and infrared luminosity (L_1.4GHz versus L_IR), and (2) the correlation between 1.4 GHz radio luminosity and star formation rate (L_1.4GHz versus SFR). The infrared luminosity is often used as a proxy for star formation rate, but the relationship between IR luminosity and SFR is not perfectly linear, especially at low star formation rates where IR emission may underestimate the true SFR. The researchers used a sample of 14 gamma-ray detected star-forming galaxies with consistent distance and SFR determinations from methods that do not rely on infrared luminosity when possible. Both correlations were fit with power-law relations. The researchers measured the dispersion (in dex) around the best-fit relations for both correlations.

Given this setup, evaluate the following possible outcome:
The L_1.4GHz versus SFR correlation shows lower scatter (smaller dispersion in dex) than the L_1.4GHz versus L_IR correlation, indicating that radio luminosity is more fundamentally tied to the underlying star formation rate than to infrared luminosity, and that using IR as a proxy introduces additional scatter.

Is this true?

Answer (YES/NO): NO